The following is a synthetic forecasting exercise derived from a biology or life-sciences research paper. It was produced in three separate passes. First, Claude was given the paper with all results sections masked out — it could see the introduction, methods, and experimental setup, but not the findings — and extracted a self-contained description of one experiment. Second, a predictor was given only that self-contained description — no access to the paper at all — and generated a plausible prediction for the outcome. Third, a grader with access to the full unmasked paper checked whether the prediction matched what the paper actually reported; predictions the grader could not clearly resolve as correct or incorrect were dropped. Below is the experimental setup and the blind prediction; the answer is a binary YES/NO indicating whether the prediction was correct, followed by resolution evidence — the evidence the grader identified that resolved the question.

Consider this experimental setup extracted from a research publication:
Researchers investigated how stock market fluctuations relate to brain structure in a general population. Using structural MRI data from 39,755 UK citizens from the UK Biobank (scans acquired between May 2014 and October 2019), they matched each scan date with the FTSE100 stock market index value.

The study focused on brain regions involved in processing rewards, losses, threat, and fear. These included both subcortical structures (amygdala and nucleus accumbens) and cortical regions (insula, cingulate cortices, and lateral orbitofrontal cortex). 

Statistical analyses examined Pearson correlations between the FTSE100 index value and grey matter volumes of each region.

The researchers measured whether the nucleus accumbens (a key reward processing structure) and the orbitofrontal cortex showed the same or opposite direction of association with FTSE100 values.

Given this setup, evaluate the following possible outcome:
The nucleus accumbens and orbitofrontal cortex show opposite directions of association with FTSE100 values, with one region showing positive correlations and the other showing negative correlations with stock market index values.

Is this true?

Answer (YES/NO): NO